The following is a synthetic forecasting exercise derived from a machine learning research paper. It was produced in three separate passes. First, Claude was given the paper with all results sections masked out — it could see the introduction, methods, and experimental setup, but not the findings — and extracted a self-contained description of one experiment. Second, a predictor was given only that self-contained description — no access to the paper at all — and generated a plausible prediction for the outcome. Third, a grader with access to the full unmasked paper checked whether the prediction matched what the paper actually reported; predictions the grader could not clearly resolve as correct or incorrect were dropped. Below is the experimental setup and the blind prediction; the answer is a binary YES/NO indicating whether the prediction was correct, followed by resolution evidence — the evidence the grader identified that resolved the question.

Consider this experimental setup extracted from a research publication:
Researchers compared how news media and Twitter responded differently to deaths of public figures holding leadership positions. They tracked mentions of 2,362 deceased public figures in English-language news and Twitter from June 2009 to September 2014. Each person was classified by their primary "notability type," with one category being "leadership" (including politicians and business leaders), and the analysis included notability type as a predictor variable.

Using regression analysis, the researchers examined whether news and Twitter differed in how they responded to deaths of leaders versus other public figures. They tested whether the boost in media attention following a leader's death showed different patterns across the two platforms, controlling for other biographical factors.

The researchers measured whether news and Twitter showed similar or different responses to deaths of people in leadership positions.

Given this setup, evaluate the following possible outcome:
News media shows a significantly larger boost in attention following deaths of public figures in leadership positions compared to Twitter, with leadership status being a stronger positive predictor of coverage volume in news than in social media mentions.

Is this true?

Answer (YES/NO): YES